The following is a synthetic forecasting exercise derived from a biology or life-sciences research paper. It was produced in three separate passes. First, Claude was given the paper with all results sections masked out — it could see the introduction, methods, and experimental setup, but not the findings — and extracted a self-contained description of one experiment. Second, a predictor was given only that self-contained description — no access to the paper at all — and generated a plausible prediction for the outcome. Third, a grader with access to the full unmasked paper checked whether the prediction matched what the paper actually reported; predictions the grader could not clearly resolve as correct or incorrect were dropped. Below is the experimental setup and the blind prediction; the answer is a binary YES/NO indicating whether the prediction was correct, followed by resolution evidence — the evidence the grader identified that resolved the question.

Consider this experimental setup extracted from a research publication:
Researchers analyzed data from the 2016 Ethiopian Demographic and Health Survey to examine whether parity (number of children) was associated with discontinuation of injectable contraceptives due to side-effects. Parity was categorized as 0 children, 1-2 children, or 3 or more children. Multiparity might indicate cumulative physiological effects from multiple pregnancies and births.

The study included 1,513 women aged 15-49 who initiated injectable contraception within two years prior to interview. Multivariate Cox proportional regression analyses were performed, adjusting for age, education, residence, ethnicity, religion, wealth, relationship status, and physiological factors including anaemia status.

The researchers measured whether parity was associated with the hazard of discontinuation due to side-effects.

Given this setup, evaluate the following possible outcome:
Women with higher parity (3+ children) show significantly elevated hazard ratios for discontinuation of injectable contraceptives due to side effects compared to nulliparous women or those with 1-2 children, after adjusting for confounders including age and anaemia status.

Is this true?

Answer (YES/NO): NO